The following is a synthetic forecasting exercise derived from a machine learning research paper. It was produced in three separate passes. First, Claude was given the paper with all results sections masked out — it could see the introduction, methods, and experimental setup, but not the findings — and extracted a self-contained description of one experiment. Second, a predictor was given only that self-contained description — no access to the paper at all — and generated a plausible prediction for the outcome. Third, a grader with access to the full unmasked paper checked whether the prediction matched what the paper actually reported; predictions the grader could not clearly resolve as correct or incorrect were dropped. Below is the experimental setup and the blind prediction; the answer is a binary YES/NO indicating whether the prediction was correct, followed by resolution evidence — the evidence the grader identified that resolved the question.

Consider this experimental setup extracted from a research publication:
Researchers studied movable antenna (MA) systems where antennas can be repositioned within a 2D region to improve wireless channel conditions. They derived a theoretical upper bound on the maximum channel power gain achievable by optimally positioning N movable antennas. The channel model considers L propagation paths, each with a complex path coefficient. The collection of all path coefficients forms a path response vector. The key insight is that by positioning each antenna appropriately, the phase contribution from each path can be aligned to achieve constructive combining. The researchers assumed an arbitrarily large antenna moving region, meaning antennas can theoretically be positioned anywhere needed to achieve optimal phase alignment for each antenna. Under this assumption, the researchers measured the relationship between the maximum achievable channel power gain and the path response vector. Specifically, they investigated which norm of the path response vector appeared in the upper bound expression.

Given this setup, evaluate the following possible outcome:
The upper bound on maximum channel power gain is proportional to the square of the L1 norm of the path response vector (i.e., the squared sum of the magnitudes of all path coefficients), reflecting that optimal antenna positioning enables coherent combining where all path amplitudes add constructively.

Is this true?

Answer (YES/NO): YES